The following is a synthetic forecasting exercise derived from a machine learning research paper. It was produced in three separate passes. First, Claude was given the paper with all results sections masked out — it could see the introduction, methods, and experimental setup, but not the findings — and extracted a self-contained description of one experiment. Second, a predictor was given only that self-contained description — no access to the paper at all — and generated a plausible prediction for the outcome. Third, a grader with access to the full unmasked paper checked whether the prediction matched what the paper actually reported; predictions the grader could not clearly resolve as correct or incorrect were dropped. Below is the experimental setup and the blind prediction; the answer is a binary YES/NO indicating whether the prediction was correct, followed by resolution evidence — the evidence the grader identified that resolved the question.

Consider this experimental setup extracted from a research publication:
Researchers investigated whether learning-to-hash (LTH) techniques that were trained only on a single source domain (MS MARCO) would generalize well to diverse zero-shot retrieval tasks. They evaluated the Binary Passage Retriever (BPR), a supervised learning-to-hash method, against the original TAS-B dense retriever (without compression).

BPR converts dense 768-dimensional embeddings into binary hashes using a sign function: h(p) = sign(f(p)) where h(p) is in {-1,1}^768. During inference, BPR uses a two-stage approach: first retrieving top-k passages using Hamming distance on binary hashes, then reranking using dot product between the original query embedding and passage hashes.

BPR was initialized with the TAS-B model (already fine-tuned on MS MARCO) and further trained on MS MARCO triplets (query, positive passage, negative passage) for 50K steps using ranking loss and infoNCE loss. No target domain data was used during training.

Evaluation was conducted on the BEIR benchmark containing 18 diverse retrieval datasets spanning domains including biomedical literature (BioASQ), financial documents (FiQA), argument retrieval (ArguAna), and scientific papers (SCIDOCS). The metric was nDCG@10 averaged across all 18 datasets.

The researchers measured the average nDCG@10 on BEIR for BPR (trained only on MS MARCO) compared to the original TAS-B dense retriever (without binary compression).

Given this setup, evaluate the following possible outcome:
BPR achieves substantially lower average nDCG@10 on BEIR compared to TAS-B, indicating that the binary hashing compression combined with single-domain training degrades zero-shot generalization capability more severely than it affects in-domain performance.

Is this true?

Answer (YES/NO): YES